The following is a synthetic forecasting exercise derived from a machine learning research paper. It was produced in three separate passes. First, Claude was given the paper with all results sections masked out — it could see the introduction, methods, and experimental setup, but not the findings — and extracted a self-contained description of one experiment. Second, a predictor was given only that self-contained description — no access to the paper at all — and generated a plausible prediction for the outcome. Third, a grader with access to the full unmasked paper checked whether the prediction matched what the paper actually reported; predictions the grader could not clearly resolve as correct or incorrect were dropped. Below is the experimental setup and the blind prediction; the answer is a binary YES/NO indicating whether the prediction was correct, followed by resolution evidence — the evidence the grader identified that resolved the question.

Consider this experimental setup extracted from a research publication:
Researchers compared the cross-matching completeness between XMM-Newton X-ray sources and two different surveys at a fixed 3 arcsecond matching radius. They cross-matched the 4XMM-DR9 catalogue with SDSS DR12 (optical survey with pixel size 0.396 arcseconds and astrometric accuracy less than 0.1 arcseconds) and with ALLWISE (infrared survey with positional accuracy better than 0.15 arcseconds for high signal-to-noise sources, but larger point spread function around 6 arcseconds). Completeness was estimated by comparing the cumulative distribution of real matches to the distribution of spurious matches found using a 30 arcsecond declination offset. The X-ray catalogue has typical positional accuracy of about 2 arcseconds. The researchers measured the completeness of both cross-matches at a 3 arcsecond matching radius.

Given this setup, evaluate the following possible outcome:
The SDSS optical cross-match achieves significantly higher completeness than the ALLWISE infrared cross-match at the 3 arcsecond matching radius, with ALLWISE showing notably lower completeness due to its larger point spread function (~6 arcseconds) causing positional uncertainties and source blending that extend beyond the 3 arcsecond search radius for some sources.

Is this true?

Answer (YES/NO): YES